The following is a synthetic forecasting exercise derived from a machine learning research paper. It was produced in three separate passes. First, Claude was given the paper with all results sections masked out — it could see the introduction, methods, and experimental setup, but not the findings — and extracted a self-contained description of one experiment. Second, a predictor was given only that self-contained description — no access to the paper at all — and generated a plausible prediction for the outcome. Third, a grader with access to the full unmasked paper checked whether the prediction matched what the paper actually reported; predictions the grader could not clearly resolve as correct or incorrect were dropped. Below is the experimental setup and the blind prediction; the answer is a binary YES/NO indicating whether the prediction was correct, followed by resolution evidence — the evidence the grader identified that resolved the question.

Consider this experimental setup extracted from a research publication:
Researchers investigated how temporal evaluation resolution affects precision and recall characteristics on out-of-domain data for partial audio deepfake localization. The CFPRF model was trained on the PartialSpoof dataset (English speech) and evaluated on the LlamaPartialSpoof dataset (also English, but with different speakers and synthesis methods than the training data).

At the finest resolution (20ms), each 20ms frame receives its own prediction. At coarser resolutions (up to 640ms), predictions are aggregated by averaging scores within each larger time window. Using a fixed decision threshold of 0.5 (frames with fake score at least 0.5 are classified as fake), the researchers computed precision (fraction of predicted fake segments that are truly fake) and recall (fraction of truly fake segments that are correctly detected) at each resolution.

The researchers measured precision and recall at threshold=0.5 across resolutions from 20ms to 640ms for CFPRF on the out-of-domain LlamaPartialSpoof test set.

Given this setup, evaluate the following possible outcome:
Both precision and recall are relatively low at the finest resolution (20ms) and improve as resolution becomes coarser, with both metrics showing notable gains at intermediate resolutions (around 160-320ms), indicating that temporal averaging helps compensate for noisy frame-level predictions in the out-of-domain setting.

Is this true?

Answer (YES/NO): YES